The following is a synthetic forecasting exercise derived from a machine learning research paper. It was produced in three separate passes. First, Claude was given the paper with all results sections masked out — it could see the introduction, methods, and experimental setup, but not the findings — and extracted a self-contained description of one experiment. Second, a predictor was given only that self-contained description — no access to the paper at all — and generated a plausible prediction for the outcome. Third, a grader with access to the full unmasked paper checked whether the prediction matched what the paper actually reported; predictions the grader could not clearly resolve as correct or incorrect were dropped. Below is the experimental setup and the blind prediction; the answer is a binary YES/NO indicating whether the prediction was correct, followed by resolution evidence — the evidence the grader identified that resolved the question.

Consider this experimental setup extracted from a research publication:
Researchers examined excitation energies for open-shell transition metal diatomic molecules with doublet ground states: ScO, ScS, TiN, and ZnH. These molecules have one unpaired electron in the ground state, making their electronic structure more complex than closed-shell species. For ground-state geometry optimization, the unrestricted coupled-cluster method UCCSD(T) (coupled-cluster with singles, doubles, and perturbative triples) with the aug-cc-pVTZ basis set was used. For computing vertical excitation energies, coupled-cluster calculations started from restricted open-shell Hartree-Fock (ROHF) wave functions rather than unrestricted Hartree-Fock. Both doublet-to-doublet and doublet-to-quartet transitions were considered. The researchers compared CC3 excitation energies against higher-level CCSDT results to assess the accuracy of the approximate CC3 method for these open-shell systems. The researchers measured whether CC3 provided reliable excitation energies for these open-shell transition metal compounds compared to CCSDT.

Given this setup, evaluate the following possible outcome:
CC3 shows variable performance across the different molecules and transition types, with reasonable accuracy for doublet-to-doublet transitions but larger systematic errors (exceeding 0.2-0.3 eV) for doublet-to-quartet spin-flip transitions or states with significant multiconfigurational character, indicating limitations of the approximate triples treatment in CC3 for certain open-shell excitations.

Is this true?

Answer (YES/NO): YES